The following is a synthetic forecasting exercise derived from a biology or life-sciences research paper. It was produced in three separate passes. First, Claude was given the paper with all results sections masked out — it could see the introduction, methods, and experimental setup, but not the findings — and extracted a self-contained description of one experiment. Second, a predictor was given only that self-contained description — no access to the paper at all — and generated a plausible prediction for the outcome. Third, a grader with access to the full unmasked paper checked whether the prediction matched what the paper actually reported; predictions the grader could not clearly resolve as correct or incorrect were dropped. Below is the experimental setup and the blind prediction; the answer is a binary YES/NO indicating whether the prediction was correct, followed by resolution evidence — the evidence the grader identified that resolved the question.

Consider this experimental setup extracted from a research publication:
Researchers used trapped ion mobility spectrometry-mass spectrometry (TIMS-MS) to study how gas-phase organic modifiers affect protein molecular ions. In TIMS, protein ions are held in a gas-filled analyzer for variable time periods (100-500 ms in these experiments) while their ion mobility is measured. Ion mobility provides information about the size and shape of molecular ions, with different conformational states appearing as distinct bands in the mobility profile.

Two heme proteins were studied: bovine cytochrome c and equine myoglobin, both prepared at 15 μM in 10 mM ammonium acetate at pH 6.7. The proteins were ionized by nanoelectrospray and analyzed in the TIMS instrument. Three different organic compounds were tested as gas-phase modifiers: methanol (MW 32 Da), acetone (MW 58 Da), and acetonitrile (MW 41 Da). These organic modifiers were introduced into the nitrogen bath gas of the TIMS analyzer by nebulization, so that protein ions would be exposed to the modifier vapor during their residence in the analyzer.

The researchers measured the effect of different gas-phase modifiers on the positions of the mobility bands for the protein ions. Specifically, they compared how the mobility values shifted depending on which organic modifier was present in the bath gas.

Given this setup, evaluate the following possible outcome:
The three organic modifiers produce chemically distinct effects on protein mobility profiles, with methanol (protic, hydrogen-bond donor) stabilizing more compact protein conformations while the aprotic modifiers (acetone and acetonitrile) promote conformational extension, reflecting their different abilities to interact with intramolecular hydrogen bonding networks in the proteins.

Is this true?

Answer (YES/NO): NO